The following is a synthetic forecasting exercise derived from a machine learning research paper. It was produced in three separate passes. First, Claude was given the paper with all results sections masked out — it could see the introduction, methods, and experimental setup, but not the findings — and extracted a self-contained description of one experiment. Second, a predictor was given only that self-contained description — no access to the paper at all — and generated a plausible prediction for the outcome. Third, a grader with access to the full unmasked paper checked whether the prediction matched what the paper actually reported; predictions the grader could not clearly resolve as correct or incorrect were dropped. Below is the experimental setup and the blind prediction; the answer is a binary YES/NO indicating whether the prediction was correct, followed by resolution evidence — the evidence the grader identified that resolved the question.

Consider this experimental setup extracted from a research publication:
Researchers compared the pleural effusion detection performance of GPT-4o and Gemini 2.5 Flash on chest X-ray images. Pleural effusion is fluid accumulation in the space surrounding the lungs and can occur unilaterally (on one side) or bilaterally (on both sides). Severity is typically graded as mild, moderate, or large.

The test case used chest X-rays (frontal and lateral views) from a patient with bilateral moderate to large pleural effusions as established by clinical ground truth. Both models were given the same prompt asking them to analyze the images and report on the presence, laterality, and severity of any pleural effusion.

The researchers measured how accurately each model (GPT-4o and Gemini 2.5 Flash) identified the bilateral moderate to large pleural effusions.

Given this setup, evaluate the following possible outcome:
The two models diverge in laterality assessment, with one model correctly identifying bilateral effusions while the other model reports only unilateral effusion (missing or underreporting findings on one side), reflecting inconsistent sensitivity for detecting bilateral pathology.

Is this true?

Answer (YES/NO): NO